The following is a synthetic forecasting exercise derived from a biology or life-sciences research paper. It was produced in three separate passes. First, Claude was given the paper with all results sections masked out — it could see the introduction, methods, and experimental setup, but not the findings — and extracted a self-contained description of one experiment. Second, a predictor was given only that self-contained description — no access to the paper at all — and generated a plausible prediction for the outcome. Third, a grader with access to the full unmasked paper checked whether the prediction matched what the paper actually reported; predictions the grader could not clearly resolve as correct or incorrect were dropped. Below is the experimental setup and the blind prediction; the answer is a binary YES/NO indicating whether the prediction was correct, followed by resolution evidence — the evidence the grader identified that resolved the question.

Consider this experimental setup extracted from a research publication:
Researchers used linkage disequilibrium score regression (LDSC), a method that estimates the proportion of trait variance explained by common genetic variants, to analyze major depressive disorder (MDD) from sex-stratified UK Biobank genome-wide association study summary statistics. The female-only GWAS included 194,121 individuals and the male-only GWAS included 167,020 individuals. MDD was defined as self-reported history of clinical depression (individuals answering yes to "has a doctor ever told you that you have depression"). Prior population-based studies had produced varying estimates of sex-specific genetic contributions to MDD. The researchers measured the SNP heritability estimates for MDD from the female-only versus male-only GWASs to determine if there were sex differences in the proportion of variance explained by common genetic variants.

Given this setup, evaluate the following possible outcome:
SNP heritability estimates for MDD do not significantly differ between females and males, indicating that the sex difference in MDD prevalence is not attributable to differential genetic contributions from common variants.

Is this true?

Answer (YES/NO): NO